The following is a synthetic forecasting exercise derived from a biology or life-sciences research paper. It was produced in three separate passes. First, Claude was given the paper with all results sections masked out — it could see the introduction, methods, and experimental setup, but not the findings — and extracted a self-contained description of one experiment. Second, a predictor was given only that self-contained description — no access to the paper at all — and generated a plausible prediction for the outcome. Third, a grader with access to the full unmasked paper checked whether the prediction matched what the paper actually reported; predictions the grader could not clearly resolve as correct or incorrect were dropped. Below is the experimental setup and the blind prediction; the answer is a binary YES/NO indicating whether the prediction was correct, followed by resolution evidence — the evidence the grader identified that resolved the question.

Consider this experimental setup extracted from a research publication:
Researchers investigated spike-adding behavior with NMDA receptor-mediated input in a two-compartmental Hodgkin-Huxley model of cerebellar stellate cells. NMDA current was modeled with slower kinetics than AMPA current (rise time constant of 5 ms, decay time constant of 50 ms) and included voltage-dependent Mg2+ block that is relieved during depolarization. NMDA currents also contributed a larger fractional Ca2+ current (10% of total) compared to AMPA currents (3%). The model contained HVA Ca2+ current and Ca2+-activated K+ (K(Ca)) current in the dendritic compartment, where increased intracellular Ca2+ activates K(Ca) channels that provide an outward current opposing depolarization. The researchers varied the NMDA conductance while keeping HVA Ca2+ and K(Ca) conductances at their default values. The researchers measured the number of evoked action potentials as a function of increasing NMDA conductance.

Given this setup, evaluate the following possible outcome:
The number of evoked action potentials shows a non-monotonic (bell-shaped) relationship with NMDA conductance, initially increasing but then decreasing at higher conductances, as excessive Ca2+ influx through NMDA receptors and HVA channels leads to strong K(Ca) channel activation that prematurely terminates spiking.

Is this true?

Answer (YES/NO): NO